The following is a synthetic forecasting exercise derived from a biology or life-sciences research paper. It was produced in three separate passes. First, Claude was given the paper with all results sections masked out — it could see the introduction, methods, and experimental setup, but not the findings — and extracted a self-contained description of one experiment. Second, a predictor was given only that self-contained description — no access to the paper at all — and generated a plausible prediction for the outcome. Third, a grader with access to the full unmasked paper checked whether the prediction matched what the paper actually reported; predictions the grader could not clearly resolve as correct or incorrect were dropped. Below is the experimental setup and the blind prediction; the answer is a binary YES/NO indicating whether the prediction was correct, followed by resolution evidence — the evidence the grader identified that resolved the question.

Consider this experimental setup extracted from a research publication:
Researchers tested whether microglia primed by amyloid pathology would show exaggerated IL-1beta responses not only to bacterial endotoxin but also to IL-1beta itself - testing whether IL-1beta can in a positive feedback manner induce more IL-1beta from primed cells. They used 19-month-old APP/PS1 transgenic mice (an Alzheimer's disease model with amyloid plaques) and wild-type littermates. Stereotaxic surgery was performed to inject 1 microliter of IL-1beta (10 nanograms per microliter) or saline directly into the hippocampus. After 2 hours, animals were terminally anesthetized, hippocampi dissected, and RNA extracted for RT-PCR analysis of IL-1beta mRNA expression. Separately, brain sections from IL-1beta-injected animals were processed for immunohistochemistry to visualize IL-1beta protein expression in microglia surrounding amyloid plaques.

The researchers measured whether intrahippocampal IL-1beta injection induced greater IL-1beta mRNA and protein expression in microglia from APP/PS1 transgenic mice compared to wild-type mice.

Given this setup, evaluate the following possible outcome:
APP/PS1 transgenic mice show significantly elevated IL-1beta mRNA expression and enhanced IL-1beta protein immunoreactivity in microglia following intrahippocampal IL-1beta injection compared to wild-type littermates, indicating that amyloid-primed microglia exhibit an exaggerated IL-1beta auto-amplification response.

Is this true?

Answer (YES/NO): YES